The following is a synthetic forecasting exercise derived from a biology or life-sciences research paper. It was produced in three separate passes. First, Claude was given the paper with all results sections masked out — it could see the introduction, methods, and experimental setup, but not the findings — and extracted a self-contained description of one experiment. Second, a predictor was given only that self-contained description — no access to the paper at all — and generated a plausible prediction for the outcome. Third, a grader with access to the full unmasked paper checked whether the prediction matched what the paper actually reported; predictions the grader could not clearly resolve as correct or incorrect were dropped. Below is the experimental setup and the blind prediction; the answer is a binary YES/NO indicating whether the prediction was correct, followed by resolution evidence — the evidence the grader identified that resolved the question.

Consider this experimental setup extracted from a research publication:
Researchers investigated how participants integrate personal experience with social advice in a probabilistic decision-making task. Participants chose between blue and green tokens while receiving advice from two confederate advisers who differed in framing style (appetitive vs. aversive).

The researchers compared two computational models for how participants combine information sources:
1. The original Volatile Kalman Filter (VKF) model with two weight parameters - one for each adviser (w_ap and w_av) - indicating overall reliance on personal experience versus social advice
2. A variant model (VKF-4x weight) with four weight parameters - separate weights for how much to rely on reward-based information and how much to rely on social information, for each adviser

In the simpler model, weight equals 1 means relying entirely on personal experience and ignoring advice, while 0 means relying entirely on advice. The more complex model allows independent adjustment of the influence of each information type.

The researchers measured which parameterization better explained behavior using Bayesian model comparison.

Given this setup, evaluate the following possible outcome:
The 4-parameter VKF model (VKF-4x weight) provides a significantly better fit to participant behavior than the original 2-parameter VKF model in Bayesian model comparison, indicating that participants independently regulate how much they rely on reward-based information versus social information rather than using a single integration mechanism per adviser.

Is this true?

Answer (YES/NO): NO